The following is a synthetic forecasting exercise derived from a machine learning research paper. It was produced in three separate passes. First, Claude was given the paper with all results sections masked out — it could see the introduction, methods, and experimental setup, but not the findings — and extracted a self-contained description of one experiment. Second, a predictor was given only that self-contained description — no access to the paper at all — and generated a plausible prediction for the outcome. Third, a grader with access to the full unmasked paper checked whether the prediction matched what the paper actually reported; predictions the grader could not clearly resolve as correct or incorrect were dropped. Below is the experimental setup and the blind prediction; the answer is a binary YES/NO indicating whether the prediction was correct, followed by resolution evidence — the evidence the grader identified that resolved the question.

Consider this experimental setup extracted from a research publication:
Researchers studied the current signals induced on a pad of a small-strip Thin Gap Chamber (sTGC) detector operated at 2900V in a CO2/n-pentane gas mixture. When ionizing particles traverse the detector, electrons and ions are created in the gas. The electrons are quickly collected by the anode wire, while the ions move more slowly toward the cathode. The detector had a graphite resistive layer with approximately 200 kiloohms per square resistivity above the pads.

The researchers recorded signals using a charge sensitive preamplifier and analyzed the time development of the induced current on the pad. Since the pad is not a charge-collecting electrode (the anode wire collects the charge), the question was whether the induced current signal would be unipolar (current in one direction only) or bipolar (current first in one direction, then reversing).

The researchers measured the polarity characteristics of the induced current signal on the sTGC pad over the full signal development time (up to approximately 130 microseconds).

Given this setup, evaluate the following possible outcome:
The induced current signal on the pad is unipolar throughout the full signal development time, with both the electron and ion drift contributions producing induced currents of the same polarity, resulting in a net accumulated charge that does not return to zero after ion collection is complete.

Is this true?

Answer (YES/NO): NO